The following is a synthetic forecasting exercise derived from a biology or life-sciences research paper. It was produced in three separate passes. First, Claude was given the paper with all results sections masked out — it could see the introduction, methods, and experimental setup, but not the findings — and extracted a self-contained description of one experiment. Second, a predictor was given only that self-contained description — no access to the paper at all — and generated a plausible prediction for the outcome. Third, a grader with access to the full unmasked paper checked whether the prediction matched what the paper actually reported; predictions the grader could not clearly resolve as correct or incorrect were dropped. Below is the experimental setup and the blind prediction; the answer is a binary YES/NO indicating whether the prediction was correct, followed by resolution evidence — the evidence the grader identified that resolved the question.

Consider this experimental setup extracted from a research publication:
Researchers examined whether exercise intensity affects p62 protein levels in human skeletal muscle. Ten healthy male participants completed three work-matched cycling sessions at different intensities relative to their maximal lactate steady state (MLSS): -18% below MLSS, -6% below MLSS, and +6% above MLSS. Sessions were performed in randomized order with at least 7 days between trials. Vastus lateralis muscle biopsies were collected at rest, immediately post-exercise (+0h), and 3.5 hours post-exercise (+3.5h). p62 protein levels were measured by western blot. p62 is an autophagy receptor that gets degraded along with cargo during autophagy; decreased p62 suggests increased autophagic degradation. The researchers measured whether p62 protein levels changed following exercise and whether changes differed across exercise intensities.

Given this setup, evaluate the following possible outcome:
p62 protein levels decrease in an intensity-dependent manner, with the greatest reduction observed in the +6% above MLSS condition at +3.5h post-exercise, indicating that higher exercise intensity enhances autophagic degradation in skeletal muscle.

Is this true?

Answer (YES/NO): NO